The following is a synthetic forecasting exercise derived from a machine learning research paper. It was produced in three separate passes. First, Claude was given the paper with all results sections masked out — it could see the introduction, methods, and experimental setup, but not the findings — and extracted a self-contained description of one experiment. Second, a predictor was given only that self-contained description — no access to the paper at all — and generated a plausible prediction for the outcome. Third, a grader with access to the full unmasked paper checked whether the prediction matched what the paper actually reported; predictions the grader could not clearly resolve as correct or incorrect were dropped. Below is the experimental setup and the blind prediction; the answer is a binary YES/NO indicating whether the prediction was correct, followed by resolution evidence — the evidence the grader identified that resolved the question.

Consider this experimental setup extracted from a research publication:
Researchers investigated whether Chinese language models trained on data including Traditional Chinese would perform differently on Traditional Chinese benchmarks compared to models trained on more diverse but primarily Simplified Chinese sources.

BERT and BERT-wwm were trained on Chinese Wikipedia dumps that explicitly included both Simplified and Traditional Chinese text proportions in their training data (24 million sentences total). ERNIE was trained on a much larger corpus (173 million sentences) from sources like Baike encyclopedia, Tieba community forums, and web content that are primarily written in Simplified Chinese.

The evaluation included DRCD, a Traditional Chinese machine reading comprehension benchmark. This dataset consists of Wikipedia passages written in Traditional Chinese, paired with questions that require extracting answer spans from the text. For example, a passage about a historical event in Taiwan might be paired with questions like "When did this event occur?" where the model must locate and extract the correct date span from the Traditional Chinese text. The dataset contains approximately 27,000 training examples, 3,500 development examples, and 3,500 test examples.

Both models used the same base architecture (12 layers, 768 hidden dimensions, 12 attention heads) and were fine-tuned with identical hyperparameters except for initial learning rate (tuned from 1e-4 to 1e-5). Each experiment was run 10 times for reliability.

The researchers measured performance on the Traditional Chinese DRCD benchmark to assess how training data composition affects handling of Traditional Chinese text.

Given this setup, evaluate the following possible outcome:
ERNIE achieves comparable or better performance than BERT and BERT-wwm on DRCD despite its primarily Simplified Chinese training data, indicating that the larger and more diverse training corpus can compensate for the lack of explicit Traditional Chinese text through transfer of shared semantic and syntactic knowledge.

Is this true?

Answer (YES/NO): NO